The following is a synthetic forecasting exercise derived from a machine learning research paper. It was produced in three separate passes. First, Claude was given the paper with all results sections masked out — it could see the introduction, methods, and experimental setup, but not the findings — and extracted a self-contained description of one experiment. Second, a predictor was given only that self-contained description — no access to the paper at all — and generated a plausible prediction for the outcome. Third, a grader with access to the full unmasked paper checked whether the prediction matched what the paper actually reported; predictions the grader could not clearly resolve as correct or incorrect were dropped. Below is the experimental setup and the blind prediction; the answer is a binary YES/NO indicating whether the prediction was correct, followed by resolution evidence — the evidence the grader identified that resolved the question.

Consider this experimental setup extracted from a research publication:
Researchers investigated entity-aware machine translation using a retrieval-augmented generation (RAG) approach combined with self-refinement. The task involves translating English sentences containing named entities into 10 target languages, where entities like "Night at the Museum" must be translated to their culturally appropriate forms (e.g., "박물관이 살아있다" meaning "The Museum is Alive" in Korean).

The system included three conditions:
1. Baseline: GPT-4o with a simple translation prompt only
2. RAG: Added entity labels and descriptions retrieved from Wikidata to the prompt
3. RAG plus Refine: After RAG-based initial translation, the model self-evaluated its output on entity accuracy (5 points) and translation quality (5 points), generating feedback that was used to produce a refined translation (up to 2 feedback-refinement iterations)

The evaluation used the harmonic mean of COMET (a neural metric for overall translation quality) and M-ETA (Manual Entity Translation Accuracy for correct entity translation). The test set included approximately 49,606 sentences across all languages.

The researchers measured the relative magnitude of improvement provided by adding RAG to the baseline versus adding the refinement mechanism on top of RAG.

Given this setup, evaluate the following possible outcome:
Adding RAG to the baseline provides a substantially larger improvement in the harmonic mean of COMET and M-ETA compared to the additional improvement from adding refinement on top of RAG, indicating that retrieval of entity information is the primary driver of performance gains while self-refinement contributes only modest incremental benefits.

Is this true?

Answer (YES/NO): YES